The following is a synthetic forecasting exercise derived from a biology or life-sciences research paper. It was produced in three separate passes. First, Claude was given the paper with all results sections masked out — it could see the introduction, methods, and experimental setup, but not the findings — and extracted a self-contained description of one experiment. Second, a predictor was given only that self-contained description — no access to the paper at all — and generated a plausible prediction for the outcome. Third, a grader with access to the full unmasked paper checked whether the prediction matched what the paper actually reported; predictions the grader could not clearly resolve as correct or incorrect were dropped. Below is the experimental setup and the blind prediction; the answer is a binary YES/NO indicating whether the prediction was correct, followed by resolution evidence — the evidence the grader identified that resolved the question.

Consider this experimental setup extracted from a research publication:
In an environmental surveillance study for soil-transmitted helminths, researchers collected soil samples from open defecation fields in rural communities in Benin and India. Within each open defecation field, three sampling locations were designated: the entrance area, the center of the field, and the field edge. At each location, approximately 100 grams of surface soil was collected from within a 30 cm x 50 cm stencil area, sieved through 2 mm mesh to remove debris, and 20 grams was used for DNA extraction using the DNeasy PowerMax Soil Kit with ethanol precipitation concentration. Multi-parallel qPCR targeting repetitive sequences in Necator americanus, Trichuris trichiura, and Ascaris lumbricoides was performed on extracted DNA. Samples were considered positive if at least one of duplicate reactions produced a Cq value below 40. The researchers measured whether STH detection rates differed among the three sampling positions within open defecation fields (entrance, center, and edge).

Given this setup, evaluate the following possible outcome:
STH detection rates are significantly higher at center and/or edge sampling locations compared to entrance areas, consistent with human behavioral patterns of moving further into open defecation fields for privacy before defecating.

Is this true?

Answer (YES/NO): NO